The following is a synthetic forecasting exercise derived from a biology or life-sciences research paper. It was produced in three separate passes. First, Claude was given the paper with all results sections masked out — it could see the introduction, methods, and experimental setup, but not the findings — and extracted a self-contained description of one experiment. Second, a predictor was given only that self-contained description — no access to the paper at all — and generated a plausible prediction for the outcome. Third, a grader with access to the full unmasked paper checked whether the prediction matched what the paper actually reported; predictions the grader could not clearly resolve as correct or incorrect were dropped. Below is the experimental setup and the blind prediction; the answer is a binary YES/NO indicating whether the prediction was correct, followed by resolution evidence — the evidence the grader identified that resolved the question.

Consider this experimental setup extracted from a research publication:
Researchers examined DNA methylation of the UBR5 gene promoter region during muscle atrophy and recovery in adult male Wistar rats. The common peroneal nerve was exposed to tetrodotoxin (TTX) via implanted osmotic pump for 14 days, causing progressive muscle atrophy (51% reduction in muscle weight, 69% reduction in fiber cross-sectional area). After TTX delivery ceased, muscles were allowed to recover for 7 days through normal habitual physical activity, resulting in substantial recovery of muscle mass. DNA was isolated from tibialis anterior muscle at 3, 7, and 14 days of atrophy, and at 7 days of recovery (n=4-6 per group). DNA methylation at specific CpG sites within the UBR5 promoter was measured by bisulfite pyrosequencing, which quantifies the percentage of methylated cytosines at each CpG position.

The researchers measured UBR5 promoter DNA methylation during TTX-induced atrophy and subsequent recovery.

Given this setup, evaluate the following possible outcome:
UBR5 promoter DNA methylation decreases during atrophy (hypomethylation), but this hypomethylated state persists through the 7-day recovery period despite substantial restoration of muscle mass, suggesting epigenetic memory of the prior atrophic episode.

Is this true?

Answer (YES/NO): YES